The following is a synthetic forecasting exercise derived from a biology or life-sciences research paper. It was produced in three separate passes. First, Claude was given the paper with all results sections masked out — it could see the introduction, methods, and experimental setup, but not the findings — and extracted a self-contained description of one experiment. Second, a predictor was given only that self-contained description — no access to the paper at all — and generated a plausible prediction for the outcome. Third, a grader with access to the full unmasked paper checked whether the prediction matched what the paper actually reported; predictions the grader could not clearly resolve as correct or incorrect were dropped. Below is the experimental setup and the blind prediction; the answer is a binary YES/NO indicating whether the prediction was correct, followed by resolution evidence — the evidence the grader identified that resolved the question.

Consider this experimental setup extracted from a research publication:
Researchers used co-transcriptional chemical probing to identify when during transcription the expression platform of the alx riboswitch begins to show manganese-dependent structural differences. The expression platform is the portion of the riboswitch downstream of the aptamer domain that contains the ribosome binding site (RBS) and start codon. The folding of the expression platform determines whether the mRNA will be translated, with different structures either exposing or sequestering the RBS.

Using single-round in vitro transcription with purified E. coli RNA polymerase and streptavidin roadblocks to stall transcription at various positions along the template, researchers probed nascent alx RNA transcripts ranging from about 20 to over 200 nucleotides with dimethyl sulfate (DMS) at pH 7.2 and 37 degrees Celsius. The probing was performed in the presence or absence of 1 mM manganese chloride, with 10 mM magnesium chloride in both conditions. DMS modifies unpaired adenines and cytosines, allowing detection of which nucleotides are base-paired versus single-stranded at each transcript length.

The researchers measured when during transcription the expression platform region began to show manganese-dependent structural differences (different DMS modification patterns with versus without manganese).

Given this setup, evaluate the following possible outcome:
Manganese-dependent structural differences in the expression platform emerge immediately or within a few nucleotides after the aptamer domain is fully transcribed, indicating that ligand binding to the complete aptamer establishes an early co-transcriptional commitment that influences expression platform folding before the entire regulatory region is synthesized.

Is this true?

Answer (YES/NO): NO